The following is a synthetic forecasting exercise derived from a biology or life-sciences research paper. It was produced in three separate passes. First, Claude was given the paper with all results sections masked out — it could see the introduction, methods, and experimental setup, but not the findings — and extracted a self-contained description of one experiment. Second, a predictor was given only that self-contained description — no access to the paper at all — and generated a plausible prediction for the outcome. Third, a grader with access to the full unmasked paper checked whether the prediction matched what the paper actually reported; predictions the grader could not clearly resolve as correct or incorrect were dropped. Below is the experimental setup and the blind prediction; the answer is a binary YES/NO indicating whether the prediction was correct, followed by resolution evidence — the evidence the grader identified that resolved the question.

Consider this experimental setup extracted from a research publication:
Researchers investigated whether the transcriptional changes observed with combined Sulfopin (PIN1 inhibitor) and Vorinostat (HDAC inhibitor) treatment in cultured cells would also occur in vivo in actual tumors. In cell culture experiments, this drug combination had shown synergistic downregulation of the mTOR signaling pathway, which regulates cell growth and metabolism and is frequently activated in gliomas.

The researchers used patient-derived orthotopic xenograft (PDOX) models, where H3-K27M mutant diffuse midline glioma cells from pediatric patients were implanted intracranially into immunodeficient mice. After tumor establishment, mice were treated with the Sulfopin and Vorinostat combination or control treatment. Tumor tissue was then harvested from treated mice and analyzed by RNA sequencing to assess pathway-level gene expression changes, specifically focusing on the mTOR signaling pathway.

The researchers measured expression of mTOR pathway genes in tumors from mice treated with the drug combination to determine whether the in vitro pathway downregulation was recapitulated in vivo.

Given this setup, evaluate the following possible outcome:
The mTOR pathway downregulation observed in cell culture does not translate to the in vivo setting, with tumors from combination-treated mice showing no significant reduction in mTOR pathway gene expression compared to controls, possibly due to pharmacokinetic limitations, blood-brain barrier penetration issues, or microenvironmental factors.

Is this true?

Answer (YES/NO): NO